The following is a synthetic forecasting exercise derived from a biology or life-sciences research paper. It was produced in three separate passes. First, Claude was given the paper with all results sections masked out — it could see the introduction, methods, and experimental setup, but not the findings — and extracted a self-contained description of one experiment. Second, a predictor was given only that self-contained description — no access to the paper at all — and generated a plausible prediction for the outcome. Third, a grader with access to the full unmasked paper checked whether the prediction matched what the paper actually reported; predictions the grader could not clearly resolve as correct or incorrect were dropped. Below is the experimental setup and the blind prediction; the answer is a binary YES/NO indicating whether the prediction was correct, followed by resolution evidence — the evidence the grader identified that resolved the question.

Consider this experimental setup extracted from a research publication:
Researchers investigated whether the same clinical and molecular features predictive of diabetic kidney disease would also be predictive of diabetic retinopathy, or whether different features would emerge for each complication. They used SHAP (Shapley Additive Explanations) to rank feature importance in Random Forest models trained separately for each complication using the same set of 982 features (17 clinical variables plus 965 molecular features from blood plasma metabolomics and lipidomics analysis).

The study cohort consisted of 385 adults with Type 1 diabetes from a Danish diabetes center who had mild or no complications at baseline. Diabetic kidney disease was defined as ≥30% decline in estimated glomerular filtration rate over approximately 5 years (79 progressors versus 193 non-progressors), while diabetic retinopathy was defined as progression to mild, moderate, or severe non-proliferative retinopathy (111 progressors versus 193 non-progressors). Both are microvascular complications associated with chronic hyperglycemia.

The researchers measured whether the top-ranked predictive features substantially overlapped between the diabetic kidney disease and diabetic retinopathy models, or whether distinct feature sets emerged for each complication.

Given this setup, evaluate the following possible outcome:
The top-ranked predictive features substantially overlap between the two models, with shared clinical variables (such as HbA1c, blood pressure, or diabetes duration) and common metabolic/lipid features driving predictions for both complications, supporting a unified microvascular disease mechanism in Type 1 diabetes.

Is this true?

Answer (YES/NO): NO